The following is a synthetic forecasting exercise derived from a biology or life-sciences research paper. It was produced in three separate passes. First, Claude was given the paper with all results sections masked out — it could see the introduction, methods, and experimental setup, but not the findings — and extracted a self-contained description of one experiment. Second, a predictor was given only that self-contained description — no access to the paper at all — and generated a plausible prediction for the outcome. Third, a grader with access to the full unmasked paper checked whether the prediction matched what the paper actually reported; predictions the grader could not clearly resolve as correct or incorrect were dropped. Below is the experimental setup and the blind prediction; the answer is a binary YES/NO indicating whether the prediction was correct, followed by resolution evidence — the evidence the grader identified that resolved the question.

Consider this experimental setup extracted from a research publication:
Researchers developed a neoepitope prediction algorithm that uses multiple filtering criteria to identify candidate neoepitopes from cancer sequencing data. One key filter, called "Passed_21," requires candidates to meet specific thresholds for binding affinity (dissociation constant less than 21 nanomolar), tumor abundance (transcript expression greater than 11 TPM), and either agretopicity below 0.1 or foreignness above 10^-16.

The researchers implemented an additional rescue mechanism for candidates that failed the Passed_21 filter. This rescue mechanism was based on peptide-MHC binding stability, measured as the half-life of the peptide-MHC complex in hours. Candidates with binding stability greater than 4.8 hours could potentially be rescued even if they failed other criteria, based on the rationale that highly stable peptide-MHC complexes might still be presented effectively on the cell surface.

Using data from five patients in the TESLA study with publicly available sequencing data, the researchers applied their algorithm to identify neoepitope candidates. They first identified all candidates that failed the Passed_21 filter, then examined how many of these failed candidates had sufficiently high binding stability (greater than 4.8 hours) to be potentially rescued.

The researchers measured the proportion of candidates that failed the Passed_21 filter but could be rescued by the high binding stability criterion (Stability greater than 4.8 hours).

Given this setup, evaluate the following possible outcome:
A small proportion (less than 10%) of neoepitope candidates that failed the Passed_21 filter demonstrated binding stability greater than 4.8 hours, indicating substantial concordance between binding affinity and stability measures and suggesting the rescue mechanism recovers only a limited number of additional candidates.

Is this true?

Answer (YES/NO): YES